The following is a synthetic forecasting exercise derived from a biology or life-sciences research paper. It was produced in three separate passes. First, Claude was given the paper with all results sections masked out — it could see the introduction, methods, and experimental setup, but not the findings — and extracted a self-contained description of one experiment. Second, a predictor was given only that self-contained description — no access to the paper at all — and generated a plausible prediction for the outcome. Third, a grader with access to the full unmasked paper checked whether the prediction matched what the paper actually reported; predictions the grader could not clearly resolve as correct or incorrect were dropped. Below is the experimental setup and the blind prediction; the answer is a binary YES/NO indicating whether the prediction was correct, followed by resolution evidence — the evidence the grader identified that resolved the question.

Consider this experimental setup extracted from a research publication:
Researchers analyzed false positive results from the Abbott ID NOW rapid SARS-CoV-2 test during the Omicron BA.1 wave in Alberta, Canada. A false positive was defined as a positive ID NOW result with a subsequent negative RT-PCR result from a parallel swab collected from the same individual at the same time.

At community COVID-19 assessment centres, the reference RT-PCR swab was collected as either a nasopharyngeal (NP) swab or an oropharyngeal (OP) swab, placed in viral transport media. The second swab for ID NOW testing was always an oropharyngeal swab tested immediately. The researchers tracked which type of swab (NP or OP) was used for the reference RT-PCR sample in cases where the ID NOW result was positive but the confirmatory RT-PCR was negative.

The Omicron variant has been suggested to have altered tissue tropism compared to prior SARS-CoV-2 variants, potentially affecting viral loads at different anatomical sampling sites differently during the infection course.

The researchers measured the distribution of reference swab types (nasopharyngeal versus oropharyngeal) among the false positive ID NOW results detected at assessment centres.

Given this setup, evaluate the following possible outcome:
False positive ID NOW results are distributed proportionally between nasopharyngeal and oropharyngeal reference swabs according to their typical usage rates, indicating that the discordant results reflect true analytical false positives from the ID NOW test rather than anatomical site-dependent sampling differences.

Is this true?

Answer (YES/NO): NO